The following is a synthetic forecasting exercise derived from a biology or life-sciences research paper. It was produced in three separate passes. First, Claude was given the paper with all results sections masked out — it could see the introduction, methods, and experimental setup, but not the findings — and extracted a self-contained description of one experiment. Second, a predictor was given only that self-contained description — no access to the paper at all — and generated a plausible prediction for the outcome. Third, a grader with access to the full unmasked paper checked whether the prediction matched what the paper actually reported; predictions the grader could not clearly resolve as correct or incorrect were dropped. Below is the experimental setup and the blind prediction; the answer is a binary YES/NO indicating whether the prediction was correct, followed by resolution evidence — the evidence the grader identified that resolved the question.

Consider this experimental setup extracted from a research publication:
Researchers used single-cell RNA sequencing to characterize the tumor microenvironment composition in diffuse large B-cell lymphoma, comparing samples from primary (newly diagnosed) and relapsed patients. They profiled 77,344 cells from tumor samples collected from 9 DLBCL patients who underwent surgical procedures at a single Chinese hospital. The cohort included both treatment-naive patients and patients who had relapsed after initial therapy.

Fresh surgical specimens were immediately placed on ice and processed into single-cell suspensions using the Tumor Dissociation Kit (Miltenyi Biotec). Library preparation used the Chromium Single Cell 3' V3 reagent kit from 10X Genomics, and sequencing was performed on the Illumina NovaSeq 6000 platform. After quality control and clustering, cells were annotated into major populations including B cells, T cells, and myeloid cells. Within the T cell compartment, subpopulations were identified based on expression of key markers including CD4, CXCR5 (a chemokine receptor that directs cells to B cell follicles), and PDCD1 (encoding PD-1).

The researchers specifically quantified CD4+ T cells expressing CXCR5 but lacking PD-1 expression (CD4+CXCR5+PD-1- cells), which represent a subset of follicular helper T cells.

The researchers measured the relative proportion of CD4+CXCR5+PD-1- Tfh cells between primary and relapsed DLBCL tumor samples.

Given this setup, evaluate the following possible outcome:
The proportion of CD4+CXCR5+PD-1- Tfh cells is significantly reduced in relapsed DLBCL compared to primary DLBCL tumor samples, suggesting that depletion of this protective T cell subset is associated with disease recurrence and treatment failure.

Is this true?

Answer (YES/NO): YES